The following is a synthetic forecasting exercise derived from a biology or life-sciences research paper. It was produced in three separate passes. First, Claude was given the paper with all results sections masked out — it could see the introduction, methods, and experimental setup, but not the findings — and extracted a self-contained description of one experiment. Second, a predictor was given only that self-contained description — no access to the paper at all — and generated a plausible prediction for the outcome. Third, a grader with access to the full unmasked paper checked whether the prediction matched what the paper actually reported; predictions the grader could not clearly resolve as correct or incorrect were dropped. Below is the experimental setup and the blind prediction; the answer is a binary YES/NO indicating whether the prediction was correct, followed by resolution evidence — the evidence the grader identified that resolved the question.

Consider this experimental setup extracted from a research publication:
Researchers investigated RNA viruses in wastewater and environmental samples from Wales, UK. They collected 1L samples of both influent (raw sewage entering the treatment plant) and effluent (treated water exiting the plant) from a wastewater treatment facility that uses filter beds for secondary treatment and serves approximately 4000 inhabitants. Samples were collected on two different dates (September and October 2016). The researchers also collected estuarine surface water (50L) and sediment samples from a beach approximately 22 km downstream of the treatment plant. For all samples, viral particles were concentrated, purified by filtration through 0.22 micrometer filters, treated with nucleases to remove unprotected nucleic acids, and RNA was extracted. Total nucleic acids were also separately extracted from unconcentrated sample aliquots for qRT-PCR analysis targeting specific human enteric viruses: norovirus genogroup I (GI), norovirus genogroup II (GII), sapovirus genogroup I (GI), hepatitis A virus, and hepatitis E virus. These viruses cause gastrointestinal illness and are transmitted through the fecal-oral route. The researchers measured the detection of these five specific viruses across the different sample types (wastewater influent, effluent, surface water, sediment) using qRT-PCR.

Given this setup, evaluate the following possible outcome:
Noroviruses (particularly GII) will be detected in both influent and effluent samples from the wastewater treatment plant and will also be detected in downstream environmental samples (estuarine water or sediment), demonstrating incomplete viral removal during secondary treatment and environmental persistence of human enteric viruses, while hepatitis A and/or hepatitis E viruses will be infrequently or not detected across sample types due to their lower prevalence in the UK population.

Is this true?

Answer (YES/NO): NO